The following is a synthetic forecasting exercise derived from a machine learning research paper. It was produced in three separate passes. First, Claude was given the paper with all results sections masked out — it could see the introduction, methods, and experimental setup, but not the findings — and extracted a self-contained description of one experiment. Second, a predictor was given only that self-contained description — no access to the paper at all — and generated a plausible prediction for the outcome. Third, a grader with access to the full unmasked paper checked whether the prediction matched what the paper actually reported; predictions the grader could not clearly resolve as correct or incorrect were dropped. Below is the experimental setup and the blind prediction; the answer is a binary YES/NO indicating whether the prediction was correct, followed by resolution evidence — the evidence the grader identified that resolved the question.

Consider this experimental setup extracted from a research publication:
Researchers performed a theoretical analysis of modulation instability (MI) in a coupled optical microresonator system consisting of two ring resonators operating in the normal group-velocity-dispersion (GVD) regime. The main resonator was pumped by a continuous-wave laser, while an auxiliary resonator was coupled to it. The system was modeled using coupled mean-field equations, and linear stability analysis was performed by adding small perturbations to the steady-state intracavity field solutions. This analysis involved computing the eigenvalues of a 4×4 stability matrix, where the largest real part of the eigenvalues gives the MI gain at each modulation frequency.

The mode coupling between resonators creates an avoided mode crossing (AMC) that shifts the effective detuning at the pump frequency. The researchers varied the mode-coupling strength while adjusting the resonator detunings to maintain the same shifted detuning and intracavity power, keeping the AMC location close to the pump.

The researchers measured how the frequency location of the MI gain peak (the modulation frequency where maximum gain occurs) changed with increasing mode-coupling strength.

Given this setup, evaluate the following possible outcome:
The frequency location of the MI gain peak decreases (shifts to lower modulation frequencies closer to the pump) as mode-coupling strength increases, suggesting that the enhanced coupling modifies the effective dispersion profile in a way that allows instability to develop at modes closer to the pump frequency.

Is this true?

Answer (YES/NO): NO